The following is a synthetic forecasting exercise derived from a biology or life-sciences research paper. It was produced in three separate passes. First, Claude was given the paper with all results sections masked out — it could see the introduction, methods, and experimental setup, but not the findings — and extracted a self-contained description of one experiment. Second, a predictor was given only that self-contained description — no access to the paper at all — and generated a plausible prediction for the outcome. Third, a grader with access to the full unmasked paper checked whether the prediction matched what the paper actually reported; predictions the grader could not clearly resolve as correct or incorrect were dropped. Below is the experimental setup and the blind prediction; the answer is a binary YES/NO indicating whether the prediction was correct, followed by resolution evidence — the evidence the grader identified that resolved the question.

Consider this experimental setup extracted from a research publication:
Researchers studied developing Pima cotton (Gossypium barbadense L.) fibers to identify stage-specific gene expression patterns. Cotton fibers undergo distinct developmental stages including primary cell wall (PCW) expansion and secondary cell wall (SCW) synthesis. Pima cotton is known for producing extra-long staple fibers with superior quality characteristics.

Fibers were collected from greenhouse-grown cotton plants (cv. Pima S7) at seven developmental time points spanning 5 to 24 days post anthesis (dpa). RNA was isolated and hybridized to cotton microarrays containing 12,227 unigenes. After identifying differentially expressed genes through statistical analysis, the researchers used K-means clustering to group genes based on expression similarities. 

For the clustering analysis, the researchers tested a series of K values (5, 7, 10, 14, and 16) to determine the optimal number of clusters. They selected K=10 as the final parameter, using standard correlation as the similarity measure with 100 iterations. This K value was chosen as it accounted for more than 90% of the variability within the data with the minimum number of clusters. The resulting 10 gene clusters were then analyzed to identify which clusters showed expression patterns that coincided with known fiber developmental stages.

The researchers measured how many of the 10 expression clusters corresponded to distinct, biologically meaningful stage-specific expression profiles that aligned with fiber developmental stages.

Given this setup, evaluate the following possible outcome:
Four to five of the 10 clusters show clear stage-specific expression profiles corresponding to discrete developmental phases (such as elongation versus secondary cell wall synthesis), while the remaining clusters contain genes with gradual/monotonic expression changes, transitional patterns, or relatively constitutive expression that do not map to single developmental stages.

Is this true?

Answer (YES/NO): NO